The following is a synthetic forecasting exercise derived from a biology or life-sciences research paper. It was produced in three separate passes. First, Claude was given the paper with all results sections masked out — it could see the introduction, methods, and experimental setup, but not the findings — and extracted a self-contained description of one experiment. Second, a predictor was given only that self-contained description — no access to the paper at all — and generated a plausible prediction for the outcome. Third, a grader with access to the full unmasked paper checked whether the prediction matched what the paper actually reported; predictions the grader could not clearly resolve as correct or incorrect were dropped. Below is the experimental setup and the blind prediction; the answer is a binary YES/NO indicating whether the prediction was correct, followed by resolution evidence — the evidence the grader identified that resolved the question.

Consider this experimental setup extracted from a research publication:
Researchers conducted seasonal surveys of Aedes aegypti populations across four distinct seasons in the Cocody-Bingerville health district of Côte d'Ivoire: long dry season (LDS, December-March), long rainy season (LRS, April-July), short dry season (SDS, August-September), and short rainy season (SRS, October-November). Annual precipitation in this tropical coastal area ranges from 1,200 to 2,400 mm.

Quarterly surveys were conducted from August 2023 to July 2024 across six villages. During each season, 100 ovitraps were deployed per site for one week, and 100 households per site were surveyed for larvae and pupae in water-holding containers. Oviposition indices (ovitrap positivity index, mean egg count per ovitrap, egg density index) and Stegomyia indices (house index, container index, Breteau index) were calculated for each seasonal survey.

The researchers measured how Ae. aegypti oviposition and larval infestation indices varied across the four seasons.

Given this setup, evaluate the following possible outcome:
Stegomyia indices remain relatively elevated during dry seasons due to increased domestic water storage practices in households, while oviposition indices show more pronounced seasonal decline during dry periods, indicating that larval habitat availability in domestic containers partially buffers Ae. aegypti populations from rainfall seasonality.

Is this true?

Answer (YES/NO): NO